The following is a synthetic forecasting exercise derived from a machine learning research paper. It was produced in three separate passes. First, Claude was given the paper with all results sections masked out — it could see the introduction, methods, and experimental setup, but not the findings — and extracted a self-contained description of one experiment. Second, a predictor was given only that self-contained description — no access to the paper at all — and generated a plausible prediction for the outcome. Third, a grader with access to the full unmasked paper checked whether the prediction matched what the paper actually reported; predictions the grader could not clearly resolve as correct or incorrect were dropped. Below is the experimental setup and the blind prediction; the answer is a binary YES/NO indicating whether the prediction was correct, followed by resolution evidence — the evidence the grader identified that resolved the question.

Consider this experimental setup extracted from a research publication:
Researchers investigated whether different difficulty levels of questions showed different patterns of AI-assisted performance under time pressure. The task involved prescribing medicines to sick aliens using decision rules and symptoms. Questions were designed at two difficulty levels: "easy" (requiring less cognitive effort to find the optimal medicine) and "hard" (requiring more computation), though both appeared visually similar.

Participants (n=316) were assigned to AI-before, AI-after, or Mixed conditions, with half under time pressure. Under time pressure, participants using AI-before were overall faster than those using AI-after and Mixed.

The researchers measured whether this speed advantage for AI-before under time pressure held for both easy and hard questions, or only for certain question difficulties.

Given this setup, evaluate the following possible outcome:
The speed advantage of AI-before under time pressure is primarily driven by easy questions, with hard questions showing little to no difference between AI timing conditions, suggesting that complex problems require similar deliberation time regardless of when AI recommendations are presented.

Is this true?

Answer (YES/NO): NO